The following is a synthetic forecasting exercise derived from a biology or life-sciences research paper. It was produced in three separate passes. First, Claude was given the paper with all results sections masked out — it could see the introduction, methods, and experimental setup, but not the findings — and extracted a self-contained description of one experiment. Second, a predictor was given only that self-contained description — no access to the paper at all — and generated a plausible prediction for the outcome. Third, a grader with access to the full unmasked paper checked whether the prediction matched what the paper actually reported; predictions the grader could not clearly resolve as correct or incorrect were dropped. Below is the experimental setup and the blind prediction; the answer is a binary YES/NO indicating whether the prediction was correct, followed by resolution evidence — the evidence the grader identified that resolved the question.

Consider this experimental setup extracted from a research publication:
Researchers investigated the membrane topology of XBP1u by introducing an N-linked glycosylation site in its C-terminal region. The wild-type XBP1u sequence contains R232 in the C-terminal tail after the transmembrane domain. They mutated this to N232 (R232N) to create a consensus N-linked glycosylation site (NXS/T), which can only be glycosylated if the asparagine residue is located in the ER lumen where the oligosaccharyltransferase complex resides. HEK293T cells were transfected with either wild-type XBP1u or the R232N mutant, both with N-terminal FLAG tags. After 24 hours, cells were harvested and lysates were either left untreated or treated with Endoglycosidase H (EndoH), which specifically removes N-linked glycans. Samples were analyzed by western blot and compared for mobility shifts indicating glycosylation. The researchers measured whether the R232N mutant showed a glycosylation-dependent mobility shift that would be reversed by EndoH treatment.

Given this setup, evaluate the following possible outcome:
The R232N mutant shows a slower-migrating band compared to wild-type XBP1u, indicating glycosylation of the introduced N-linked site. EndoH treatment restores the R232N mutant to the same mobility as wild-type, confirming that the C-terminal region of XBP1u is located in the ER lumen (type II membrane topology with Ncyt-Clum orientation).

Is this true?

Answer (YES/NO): YES